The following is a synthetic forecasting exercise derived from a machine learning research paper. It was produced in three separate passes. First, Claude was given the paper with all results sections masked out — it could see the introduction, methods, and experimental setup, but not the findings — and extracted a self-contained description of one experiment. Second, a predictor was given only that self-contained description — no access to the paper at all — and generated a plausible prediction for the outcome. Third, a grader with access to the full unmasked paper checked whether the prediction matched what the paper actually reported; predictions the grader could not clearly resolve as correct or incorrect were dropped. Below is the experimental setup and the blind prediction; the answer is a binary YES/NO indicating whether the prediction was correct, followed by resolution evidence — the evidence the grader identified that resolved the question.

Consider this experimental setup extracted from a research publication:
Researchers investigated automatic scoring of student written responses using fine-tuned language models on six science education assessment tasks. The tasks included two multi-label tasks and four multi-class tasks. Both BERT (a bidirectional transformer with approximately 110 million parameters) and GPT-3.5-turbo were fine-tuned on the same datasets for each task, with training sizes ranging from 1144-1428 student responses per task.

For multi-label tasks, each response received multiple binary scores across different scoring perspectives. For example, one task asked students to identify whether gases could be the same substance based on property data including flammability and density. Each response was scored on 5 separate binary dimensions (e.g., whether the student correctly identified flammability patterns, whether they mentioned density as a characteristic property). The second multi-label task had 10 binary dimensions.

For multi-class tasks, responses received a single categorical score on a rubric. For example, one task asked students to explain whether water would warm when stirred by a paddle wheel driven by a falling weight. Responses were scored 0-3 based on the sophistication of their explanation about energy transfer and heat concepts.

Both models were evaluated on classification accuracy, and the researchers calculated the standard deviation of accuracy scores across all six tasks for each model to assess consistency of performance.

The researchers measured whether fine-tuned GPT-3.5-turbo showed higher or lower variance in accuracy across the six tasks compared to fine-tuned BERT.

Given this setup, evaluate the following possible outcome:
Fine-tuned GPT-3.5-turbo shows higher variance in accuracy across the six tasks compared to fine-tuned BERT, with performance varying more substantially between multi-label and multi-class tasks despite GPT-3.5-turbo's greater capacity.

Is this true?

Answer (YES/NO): NO